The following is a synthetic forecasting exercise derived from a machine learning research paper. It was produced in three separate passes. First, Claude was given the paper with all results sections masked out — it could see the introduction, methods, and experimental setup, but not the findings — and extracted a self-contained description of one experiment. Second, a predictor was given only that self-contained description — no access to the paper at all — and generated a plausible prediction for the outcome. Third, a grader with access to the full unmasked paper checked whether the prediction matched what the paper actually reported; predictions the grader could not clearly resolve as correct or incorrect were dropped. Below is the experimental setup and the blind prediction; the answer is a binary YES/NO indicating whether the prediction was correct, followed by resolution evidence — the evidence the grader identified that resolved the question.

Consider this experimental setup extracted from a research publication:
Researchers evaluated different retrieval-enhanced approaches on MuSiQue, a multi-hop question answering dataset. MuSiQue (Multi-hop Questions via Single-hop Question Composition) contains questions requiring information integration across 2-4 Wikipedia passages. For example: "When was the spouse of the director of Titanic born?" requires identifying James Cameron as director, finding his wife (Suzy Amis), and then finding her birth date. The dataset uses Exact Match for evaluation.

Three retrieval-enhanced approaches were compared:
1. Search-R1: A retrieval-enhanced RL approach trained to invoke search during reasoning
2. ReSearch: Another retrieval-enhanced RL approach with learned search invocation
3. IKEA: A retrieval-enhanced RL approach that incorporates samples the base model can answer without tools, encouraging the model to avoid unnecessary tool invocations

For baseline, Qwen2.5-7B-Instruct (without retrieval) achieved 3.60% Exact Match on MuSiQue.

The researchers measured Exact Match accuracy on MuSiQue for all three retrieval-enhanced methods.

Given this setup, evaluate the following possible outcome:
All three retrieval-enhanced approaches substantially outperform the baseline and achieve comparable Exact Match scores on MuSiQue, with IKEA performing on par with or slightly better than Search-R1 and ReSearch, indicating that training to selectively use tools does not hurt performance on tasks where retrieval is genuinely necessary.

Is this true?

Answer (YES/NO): NO